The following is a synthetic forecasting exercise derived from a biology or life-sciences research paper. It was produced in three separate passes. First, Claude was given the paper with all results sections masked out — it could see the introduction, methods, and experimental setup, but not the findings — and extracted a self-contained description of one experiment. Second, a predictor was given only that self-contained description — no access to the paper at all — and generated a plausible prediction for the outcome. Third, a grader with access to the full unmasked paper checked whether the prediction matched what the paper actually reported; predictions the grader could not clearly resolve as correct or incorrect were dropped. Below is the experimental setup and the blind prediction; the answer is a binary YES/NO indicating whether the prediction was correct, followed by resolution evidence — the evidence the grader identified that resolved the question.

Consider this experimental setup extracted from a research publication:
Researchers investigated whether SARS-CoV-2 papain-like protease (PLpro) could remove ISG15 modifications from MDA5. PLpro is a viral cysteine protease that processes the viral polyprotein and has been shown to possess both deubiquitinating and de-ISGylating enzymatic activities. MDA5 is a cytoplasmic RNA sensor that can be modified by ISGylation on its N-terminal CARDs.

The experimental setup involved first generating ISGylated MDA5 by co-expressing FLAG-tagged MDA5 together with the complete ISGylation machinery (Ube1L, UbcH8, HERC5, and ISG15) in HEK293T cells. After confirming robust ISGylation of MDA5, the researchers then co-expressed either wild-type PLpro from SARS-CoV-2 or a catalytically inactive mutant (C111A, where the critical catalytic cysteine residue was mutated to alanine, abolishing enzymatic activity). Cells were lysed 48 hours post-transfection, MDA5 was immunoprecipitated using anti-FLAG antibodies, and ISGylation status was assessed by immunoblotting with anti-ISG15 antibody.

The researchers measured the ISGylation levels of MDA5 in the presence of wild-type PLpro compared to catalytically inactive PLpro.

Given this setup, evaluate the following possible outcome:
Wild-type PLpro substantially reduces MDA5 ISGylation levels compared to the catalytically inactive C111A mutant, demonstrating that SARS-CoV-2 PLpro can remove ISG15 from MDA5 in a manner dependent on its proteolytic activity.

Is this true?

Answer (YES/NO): YES